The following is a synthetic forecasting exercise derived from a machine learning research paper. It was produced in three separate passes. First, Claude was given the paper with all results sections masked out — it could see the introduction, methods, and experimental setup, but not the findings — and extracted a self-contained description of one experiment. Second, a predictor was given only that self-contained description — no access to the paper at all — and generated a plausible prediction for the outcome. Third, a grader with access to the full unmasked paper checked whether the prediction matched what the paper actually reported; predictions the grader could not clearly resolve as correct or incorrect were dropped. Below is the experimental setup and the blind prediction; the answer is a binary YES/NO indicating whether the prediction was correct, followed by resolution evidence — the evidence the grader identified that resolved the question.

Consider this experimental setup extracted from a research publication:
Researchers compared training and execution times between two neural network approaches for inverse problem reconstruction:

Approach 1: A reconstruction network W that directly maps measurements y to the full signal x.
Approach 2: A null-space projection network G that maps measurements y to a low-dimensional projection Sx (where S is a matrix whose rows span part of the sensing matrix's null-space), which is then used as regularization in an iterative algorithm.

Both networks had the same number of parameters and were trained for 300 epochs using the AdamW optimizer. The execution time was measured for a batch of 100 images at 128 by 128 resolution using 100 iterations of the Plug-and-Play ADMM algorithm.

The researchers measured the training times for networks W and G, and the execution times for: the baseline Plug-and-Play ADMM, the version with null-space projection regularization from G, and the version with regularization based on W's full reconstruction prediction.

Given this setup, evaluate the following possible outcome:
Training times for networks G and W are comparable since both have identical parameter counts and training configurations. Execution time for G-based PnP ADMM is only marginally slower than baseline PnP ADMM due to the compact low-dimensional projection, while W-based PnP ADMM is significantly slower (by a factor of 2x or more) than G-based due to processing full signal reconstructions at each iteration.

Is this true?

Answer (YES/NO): NO